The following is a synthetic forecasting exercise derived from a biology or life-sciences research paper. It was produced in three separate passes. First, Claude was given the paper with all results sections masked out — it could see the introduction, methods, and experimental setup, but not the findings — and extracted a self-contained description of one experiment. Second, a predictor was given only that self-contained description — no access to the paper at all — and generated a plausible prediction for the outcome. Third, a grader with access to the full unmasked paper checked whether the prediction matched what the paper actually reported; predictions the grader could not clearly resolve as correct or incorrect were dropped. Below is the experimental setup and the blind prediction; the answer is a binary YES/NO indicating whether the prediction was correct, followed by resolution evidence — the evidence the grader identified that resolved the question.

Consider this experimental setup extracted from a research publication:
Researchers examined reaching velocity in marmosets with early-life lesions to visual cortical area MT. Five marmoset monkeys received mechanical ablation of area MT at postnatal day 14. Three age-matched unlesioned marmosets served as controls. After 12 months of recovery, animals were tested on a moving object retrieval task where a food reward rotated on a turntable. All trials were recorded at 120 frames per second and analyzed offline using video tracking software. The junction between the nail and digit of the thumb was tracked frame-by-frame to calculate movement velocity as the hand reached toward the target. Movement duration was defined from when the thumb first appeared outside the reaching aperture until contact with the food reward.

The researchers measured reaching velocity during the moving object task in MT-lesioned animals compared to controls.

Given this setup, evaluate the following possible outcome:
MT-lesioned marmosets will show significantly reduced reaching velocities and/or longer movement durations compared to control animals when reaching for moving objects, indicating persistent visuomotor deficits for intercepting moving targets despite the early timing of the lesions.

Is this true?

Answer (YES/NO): NO